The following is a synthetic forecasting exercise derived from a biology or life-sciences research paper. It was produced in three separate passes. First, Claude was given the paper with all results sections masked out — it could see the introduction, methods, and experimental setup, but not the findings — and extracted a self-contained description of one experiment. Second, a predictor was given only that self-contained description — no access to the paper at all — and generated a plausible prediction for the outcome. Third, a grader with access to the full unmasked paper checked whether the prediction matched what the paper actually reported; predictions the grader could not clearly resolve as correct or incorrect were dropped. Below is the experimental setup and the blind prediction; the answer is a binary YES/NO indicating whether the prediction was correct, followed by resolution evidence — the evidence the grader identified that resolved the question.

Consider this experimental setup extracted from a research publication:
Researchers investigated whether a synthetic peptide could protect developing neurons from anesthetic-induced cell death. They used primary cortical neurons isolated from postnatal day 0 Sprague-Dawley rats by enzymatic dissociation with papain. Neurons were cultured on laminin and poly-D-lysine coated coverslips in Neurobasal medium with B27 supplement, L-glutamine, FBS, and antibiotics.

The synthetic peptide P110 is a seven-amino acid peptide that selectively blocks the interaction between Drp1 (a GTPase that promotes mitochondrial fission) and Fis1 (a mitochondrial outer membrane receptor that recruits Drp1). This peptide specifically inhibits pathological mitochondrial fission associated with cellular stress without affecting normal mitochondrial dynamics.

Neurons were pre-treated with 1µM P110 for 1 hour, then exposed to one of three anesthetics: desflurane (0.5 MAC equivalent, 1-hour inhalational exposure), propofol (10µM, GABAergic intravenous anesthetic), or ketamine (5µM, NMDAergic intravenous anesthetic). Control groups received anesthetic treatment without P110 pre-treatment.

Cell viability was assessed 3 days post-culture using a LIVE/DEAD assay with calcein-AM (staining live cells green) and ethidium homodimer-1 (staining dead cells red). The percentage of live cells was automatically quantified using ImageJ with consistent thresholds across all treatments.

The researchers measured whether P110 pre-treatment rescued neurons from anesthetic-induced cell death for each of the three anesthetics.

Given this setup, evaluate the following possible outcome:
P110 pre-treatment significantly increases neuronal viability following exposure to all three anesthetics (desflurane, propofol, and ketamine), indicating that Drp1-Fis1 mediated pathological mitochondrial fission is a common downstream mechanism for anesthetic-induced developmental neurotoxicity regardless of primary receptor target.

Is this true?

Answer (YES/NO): YES